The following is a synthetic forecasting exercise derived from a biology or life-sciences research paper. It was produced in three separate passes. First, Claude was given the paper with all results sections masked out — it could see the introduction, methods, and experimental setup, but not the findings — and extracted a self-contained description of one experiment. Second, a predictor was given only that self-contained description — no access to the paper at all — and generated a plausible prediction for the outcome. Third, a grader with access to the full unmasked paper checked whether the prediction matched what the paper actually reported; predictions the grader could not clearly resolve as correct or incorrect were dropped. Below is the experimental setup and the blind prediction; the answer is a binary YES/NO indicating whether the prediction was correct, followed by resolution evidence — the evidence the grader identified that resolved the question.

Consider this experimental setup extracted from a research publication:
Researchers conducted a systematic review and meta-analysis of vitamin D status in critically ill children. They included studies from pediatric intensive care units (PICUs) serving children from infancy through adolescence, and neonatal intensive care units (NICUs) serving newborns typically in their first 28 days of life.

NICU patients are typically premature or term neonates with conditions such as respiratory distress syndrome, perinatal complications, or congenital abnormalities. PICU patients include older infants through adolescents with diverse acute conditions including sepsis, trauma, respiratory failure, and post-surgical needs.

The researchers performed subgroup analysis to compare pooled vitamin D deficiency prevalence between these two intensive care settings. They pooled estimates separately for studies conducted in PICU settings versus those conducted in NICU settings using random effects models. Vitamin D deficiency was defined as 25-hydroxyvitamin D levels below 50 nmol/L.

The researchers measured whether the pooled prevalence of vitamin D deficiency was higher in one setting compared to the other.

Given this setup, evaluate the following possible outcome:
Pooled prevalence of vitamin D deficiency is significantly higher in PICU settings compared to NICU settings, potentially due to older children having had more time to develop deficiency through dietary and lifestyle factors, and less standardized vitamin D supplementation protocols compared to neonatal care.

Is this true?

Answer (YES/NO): NO